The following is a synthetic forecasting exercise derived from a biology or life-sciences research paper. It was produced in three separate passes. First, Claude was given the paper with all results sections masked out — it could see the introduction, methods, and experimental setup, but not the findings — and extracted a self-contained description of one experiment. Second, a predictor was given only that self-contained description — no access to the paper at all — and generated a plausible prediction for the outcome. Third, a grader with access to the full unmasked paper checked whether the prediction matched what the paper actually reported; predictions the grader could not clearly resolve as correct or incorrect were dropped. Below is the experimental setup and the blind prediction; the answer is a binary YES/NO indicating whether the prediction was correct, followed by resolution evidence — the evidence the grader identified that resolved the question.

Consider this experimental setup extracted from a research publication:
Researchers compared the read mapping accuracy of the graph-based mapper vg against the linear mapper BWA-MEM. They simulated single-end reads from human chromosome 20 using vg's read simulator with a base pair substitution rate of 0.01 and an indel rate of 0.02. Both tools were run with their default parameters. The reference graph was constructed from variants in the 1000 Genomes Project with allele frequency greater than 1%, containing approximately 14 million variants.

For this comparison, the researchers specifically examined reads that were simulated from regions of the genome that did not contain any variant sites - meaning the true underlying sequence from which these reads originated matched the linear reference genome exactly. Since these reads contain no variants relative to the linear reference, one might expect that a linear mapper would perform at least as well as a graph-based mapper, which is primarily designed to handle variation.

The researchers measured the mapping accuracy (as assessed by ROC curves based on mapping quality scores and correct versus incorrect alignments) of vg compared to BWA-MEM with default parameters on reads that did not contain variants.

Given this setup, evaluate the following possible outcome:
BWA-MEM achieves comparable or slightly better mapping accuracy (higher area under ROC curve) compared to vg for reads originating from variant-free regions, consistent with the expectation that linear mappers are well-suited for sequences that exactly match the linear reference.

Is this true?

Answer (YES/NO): NO